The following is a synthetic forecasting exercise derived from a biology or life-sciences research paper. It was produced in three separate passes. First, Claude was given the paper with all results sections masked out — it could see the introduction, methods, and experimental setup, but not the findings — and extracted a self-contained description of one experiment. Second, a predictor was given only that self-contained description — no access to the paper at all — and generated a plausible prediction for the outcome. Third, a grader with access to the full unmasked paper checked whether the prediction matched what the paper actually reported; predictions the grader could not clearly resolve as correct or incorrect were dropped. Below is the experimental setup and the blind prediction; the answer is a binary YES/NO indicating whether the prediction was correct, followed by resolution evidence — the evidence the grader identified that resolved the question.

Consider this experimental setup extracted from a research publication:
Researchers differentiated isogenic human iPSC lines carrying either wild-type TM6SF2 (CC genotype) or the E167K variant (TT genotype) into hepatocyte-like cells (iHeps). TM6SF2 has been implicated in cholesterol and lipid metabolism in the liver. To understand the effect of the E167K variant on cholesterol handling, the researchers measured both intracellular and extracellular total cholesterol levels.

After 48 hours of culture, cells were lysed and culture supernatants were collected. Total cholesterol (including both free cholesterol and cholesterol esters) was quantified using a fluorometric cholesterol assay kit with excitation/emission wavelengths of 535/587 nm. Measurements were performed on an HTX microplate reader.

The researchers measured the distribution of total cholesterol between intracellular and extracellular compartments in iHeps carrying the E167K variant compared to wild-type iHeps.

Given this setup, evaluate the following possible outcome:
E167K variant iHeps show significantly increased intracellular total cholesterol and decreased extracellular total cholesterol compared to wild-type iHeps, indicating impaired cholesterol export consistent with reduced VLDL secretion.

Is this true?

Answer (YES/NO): NO